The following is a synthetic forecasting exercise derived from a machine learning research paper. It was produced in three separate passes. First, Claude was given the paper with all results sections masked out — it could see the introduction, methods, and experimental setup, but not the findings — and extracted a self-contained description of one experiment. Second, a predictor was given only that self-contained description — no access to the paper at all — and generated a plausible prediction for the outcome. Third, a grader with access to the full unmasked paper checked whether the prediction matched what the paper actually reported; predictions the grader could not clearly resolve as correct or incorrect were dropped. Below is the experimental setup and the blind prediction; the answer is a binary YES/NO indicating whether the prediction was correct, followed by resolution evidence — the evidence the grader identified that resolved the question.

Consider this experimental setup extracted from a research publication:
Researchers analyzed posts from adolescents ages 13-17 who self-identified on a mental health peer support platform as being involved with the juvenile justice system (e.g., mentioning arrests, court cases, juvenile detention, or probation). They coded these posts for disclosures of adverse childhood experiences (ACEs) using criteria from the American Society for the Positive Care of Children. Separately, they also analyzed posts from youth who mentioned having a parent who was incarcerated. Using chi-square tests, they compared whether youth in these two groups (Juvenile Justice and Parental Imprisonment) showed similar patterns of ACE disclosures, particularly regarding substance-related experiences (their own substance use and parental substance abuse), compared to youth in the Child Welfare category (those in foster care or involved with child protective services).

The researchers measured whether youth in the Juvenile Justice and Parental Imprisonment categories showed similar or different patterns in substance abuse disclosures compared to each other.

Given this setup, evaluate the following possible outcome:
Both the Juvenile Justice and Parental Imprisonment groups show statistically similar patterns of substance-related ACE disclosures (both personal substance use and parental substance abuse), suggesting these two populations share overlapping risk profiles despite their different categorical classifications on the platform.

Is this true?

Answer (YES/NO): NO